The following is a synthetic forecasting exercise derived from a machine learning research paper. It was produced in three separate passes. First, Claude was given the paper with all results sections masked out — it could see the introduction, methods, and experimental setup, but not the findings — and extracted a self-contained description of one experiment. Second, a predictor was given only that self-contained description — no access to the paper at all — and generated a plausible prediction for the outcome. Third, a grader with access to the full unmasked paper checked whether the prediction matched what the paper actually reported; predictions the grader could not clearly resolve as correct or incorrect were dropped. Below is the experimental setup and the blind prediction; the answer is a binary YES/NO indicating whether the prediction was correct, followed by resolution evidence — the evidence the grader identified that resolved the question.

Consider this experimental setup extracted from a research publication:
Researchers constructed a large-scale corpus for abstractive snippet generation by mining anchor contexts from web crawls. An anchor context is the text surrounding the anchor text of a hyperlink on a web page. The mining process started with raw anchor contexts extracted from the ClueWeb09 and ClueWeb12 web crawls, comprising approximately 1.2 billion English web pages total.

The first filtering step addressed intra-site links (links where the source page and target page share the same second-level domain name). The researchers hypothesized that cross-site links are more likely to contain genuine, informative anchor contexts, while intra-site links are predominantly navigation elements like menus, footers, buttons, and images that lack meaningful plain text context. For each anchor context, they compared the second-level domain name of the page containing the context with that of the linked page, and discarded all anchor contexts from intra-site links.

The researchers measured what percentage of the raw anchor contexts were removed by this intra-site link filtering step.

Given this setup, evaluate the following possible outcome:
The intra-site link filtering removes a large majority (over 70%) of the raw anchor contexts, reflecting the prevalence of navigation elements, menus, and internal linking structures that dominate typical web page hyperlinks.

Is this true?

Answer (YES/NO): YES